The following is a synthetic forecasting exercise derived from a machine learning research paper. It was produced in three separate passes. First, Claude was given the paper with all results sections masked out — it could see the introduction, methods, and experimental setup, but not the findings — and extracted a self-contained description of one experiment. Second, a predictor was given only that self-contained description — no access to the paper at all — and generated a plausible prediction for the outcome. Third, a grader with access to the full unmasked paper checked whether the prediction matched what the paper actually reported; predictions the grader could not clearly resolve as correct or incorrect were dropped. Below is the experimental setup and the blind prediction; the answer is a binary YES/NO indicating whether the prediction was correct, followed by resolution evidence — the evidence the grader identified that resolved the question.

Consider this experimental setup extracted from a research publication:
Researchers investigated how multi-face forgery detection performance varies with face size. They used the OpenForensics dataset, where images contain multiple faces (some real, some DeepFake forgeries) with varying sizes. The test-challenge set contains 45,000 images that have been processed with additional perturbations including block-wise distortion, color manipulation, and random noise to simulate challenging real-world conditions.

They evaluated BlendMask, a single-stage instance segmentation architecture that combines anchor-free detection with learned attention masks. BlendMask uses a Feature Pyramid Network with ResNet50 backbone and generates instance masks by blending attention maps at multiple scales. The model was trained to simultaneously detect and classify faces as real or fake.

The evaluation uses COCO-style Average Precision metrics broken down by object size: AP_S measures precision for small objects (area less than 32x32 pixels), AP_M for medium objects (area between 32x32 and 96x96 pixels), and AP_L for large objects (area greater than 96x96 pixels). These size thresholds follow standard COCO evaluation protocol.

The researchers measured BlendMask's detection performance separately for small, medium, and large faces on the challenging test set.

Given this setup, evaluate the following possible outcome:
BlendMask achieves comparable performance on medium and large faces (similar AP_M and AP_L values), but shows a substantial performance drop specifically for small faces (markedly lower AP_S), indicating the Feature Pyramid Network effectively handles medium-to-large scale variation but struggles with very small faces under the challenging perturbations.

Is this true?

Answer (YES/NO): YES